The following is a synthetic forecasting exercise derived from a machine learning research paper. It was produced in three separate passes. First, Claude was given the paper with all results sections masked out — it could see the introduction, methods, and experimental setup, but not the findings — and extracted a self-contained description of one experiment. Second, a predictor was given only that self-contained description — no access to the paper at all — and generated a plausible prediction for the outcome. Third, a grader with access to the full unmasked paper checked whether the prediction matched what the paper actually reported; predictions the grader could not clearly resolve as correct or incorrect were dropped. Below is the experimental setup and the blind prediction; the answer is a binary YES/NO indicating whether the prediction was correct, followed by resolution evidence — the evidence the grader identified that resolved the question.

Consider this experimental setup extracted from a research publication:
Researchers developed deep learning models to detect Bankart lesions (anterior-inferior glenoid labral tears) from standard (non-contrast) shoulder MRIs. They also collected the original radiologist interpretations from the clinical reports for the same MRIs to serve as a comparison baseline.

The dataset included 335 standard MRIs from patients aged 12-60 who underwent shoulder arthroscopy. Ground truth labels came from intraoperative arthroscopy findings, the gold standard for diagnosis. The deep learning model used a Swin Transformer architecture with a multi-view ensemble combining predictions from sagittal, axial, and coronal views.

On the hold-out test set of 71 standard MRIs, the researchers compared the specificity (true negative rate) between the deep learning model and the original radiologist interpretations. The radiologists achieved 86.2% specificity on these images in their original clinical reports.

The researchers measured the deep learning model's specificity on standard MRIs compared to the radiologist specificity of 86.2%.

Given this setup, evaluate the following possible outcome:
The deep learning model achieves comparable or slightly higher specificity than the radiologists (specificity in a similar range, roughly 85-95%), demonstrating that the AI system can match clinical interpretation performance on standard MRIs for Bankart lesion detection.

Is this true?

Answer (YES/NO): YES